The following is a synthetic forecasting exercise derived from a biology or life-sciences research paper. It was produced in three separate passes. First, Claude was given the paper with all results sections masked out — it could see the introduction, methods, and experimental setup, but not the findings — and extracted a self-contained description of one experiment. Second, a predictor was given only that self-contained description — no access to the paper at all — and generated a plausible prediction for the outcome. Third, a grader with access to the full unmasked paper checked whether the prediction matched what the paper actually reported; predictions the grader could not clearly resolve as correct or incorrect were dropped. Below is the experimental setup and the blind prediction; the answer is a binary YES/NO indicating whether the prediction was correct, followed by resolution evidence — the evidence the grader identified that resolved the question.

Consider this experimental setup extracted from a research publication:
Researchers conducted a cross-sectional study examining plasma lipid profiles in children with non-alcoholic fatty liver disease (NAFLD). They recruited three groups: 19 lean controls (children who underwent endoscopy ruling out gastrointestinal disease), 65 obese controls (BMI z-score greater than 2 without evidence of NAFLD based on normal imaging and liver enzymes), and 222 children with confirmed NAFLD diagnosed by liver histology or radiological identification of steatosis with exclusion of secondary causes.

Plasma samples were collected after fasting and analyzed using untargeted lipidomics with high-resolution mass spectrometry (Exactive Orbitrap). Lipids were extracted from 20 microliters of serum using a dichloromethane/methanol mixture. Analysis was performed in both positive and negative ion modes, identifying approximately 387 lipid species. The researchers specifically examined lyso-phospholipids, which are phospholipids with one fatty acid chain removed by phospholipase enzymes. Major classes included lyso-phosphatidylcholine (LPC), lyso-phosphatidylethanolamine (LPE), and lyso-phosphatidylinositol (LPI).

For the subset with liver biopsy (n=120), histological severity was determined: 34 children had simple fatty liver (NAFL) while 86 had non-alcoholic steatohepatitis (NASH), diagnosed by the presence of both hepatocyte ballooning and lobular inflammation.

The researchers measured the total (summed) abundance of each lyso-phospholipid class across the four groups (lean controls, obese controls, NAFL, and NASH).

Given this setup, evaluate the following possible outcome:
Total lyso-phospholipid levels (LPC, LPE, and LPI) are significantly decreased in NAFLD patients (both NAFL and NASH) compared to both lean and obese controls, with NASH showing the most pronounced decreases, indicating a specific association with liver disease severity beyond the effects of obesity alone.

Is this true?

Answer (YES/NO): NO